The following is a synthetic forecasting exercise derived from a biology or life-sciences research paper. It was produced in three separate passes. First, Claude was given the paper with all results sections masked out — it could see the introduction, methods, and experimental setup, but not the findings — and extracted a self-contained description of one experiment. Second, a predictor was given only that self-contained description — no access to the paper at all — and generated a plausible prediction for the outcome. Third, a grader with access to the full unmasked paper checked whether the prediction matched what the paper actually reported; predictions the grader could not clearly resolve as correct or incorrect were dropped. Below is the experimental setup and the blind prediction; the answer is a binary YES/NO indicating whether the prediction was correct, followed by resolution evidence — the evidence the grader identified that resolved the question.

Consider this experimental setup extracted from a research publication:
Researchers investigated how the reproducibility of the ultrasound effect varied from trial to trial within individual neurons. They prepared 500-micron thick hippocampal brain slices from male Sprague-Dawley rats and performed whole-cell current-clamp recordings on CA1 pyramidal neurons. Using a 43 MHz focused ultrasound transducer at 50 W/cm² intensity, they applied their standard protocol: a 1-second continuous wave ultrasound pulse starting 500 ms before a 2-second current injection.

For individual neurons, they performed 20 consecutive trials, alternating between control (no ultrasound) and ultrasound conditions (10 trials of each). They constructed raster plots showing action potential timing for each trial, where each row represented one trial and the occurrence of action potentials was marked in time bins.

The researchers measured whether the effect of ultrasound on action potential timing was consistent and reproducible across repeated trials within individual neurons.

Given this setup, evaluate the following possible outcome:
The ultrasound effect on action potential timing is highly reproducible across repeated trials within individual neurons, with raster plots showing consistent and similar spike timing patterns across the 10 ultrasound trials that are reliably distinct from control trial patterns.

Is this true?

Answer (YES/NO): YES